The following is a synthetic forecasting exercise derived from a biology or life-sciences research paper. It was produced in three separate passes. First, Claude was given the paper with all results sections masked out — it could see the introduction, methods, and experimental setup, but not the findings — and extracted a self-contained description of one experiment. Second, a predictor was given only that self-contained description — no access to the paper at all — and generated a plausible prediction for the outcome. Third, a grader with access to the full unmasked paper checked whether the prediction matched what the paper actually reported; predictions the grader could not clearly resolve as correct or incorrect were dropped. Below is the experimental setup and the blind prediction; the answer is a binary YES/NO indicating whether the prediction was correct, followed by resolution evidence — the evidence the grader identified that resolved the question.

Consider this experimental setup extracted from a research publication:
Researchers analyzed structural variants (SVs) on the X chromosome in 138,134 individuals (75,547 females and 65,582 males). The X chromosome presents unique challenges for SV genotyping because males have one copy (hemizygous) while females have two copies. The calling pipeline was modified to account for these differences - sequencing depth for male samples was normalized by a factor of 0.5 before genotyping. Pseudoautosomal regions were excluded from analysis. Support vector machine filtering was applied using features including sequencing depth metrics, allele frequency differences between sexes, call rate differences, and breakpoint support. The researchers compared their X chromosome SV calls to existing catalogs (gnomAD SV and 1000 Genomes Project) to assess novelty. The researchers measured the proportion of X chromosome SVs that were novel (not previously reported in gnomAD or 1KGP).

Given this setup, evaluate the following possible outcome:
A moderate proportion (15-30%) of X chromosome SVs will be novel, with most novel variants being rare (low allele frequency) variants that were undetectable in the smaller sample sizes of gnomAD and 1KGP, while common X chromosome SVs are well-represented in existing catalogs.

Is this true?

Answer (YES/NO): NO